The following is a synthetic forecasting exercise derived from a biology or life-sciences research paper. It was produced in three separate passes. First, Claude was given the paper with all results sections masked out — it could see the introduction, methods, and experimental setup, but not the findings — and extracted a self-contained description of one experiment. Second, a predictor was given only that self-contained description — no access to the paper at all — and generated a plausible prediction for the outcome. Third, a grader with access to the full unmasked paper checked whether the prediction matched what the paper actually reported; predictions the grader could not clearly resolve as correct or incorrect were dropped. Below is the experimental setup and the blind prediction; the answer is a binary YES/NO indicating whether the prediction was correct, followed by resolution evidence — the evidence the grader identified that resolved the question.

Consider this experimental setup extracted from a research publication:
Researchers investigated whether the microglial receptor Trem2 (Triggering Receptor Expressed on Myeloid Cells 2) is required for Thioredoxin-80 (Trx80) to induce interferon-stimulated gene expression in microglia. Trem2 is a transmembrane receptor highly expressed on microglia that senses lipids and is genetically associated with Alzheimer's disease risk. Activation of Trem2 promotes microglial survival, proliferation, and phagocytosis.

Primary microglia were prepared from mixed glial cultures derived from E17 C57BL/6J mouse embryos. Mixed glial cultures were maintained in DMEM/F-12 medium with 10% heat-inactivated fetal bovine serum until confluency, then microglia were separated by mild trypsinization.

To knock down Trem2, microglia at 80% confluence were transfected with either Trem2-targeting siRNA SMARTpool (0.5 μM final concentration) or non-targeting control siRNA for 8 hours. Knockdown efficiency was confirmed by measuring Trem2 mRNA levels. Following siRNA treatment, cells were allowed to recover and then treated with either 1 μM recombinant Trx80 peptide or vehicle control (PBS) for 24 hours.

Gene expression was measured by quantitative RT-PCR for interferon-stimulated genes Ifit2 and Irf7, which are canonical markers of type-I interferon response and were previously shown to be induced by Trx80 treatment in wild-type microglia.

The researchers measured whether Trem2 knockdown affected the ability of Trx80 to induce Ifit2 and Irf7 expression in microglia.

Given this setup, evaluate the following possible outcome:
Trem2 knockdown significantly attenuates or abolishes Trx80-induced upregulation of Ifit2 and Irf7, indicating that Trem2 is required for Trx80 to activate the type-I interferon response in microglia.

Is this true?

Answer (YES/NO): YES